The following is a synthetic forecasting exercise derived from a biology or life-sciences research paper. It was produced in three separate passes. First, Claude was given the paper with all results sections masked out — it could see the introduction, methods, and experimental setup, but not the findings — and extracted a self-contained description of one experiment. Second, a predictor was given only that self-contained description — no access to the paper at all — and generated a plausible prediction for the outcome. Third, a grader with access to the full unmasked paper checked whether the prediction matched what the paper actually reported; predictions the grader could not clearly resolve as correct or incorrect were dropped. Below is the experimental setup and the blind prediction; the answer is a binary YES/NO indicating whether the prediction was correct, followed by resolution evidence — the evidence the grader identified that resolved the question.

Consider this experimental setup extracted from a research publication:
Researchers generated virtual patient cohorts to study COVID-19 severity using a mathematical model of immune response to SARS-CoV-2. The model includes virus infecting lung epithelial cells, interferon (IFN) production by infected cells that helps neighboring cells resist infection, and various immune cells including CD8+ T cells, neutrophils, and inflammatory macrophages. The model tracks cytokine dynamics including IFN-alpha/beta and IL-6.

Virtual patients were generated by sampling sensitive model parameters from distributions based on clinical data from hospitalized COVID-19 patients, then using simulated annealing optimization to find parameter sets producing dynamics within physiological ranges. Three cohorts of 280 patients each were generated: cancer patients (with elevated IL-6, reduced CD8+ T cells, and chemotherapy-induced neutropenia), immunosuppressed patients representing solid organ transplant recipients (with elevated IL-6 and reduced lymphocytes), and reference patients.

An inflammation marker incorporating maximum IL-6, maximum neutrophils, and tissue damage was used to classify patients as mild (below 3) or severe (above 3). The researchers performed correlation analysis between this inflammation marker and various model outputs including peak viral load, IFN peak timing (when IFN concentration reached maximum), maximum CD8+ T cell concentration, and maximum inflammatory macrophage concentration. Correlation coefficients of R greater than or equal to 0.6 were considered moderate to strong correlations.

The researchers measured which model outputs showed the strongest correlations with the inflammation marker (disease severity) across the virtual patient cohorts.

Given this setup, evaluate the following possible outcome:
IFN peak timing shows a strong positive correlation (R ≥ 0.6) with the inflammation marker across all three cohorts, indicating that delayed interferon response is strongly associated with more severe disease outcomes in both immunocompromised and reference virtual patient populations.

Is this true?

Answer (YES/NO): NO